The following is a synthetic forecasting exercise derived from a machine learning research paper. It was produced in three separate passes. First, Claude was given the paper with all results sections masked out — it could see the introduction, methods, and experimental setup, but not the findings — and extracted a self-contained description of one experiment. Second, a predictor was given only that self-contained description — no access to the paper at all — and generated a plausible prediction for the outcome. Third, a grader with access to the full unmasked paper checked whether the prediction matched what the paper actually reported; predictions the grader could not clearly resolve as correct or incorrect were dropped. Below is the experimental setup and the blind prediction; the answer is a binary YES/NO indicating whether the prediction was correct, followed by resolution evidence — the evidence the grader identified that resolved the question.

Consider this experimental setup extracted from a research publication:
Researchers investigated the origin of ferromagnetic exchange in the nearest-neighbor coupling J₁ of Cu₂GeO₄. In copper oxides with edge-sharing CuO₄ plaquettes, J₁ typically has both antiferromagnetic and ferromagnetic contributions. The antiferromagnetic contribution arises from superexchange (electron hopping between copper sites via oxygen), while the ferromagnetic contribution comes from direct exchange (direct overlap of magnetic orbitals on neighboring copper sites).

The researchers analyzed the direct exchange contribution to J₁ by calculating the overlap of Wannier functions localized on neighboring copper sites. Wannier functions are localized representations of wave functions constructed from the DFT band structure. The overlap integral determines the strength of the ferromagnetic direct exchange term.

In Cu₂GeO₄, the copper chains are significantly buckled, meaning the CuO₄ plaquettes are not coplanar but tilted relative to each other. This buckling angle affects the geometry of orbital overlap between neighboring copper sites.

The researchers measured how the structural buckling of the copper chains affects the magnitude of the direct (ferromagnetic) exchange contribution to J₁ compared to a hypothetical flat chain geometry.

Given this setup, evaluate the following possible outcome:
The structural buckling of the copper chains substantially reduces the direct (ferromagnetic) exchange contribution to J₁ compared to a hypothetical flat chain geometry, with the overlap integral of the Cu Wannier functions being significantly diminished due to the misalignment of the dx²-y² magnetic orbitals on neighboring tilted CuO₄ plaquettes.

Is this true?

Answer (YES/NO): YES